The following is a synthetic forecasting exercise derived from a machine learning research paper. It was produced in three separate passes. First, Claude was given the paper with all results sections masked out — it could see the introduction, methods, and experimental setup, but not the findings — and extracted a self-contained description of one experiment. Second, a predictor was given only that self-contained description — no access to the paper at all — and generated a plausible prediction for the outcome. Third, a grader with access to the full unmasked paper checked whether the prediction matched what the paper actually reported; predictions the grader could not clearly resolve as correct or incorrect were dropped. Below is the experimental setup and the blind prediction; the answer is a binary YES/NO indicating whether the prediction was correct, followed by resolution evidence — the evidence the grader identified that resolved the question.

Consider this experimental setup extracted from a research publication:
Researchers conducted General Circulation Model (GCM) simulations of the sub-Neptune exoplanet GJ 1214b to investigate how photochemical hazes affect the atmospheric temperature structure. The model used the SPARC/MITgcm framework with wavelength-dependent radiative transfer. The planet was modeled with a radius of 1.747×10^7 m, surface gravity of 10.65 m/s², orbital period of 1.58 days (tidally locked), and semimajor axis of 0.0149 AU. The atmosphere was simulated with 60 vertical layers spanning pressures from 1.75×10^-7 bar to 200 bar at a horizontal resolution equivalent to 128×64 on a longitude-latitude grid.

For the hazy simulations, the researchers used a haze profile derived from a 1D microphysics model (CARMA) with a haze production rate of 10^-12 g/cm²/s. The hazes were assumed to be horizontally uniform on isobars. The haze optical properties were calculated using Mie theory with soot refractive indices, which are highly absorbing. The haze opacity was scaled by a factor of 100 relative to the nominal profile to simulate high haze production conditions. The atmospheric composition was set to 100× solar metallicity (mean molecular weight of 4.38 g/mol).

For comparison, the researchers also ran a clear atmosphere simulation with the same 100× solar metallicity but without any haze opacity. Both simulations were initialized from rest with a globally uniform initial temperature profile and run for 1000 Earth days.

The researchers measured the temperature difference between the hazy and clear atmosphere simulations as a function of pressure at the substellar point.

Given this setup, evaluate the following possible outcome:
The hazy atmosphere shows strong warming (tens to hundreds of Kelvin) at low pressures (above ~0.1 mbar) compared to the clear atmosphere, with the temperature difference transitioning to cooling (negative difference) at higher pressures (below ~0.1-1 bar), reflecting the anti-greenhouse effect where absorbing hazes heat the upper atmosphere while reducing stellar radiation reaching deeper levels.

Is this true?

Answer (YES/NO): NO